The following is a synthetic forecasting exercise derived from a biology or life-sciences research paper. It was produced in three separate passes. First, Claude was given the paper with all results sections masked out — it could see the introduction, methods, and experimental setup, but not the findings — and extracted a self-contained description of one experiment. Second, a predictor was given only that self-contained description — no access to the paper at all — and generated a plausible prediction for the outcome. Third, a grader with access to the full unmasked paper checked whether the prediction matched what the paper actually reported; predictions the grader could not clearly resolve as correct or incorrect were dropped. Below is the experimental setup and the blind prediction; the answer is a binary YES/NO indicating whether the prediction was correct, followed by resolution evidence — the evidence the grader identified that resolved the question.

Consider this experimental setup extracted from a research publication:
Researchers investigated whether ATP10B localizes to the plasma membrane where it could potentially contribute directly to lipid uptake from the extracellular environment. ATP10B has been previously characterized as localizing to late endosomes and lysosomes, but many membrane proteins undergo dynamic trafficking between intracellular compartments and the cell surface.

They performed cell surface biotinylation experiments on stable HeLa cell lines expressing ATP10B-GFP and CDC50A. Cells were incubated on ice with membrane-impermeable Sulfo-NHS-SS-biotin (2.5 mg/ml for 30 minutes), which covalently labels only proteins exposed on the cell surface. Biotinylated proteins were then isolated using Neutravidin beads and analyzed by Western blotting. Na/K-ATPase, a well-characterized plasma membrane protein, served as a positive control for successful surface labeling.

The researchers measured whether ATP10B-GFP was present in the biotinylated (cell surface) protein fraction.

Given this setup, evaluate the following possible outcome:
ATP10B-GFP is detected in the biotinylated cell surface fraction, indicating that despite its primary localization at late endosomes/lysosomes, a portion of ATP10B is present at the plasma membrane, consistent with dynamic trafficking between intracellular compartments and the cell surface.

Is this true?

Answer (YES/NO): NO